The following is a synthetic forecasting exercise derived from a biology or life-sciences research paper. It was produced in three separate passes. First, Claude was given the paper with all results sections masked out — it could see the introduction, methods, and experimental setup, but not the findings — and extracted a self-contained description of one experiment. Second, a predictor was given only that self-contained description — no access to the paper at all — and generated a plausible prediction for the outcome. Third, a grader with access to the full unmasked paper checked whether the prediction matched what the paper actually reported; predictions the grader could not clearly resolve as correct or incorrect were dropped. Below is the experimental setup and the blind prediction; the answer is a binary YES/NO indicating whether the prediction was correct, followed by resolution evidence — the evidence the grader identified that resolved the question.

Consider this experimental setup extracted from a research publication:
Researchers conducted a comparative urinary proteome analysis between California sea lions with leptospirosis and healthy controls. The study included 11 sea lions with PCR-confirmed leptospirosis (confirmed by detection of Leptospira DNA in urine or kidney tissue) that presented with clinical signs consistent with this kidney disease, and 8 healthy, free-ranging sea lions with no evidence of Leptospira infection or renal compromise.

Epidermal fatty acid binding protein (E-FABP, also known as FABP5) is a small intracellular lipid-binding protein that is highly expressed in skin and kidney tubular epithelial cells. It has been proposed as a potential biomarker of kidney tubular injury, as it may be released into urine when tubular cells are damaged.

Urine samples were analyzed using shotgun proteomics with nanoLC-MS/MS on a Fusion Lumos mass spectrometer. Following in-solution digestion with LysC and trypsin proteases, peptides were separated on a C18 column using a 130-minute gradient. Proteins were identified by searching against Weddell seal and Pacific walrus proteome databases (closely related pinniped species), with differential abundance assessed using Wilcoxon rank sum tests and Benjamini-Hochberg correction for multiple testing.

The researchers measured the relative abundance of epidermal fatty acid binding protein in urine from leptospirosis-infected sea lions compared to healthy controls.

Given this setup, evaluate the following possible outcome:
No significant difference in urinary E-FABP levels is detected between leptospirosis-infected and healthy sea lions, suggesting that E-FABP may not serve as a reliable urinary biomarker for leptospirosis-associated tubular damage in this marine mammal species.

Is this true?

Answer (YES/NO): NO